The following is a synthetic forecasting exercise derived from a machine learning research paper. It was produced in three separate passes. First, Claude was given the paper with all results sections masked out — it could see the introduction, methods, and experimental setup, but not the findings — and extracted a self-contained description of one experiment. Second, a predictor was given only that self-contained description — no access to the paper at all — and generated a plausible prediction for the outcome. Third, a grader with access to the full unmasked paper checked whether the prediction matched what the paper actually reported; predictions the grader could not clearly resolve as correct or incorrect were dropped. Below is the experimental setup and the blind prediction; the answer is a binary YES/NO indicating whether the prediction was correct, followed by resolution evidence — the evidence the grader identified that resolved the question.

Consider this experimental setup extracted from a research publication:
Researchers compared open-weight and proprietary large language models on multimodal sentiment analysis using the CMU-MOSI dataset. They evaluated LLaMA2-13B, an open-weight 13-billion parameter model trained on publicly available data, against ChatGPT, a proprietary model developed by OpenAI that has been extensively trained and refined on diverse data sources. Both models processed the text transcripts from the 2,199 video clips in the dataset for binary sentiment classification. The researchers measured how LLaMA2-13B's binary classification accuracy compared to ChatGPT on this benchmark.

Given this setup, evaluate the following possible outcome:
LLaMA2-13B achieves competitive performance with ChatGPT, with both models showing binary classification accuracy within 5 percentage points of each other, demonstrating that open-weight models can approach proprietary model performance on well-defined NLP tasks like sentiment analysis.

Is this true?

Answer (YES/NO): NO